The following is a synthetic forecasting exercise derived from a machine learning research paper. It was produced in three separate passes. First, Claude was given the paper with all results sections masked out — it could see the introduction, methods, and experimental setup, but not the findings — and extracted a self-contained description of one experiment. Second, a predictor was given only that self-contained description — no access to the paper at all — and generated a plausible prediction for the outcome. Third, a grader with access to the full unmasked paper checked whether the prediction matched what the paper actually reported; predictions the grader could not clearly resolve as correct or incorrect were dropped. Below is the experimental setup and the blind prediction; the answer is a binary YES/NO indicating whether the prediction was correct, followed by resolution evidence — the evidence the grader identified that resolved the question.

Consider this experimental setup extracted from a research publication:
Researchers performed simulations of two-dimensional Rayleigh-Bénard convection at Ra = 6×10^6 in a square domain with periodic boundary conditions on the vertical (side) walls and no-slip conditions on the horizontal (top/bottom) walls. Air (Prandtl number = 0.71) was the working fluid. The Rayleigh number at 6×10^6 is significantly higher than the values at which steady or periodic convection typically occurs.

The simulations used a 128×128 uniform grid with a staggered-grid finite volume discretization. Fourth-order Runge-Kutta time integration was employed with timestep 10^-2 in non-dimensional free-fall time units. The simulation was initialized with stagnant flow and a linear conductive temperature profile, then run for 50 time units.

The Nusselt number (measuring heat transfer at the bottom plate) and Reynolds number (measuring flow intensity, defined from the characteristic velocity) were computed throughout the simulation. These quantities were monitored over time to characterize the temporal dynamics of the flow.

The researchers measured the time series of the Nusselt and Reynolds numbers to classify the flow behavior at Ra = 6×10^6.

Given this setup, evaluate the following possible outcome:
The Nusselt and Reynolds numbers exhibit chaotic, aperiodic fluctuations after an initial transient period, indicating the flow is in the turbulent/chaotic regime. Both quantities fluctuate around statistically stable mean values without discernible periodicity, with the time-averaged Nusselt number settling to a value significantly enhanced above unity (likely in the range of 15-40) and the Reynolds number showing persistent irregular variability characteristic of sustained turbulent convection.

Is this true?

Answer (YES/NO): NO